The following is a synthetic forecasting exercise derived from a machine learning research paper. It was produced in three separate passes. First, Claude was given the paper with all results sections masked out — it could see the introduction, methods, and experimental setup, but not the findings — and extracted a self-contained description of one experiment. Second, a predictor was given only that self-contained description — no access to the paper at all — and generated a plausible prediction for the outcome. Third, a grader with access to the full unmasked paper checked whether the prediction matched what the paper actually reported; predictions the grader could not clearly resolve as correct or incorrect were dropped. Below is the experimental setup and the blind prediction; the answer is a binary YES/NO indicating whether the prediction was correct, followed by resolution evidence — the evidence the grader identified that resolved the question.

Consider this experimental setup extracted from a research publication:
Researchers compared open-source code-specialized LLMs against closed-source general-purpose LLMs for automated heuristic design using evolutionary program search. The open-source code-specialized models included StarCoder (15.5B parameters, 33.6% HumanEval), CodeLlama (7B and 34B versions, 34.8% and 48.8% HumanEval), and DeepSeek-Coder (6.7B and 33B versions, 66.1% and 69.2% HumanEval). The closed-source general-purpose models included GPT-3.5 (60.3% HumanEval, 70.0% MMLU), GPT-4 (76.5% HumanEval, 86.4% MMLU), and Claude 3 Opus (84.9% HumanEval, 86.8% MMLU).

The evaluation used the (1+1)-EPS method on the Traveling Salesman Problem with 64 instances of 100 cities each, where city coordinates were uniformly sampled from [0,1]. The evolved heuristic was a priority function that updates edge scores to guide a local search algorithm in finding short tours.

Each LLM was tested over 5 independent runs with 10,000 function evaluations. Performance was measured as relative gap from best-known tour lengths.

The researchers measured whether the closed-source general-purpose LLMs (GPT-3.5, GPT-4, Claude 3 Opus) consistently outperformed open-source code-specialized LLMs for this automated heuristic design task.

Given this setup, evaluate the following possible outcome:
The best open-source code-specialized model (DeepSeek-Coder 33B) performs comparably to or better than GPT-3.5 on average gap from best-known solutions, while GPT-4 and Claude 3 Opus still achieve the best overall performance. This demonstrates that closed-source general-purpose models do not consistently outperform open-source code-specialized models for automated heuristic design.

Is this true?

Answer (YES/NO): NO